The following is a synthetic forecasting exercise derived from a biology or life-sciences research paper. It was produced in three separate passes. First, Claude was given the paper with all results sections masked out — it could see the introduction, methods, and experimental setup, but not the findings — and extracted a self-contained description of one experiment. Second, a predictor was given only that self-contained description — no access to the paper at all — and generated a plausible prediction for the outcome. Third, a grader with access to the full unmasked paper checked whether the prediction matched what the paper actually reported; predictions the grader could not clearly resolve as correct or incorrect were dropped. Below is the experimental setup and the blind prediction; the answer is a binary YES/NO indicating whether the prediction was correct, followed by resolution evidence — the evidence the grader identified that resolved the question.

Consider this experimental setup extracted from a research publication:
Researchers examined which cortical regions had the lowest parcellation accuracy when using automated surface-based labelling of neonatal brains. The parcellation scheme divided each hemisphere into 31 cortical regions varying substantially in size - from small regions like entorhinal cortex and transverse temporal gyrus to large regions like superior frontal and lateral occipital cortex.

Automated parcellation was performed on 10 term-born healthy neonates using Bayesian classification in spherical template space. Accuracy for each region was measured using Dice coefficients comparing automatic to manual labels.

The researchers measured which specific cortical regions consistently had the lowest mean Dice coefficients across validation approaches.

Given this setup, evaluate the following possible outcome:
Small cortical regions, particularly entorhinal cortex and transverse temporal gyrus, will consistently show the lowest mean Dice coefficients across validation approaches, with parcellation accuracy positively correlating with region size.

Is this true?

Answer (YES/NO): NO